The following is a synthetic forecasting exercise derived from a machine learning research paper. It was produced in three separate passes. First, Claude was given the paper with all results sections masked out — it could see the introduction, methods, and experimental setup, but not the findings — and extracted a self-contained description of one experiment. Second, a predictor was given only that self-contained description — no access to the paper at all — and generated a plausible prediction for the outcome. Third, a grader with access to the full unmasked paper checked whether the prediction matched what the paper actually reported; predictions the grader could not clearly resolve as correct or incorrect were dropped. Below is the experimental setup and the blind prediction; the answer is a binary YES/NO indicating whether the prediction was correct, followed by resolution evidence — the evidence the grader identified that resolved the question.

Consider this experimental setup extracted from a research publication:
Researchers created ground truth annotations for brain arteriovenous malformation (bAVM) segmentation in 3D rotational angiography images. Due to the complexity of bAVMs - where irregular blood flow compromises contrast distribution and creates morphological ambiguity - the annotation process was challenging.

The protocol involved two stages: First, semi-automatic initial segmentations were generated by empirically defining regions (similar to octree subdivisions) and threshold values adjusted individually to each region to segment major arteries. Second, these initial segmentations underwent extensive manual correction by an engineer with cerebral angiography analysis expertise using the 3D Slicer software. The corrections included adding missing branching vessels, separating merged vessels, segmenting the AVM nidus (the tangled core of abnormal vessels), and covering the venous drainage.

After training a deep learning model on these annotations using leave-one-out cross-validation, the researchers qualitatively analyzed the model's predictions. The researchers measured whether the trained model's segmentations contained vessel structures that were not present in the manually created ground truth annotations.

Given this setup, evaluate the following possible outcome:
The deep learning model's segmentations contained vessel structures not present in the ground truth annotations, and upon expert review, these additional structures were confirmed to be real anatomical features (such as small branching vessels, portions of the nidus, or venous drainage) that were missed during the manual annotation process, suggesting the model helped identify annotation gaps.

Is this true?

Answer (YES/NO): YES